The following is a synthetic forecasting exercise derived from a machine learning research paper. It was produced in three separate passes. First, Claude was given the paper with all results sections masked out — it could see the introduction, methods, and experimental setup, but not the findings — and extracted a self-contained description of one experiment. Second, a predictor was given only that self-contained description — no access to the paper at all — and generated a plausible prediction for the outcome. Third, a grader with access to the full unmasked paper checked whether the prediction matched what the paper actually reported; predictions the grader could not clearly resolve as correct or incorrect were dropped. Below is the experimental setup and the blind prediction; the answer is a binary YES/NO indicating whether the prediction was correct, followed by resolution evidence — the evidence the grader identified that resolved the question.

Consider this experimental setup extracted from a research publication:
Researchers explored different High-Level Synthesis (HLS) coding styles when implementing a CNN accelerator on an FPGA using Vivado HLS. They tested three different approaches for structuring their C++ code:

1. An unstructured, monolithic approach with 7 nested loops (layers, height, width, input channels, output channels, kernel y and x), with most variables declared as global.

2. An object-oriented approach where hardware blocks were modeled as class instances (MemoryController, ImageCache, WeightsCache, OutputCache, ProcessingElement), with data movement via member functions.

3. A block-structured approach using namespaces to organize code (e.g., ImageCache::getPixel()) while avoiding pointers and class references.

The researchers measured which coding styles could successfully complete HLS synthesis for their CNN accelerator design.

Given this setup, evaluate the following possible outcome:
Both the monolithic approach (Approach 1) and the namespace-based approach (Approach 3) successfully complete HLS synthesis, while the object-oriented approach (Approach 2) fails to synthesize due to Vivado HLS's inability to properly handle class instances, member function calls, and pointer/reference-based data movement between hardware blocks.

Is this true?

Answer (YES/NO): NO